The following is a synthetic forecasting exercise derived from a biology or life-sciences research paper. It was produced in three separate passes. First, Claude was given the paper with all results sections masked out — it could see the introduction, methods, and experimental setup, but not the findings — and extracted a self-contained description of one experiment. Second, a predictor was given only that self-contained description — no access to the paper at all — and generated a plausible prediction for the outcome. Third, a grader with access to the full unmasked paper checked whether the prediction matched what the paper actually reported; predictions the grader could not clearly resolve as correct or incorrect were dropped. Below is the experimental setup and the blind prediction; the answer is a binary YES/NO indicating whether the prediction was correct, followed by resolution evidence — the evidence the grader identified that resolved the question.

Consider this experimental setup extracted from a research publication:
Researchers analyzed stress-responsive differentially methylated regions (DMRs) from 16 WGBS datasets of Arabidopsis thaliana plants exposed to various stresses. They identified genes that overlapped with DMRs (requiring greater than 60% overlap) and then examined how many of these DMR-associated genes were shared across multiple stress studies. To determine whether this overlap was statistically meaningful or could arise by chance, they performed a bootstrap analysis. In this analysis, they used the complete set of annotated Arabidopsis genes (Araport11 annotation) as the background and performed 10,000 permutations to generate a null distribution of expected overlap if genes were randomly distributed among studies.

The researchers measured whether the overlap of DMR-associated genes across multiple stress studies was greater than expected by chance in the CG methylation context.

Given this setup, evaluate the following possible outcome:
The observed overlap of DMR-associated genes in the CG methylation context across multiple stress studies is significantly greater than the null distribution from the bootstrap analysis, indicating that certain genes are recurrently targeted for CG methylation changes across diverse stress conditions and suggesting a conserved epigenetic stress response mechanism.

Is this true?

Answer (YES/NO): YES